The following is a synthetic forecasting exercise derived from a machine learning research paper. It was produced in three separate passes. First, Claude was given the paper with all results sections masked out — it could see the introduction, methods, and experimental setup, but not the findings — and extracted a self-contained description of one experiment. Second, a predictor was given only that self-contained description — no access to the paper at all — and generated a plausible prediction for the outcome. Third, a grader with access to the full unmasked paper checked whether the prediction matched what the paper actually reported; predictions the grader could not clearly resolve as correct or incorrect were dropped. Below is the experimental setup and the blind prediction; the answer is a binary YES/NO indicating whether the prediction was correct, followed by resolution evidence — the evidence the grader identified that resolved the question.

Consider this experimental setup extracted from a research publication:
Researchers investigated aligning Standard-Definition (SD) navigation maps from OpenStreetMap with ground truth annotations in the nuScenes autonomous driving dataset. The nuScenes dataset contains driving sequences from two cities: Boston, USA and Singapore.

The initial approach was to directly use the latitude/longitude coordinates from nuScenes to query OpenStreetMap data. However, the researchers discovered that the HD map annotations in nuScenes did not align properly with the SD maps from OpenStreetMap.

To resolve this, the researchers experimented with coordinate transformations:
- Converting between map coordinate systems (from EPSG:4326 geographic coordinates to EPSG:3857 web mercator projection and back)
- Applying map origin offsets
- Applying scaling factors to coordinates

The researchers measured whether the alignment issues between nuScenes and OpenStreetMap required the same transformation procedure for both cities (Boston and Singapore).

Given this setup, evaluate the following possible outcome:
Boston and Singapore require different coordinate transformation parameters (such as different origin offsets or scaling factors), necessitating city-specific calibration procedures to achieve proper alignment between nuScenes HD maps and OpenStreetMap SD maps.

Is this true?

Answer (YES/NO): YES